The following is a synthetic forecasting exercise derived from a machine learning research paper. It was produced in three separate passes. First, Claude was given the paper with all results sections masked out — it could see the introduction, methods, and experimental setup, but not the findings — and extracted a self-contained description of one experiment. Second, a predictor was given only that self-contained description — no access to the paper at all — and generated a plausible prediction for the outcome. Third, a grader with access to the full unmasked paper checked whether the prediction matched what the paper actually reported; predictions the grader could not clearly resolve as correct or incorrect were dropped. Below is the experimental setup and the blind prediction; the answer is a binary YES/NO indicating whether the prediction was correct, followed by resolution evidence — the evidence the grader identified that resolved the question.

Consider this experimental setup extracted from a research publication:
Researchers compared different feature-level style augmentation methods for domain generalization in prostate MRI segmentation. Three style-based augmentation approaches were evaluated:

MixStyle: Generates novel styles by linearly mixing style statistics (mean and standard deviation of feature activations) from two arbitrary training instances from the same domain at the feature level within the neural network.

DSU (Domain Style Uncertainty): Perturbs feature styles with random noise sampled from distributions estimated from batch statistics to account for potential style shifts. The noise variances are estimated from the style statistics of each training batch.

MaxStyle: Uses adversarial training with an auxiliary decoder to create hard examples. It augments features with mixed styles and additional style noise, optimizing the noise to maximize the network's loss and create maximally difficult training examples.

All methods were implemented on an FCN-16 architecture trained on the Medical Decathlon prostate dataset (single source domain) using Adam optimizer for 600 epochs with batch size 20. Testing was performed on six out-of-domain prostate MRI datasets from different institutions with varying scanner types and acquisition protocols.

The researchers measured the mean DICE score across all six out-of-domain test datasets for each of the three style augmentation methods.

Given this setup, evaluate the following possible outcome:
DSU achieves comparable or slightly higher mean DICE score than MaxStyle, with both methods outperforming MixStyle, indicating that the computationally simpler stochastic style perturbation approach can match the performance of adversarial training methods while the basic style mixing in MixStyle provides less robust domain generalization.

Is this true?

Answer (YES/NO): NO